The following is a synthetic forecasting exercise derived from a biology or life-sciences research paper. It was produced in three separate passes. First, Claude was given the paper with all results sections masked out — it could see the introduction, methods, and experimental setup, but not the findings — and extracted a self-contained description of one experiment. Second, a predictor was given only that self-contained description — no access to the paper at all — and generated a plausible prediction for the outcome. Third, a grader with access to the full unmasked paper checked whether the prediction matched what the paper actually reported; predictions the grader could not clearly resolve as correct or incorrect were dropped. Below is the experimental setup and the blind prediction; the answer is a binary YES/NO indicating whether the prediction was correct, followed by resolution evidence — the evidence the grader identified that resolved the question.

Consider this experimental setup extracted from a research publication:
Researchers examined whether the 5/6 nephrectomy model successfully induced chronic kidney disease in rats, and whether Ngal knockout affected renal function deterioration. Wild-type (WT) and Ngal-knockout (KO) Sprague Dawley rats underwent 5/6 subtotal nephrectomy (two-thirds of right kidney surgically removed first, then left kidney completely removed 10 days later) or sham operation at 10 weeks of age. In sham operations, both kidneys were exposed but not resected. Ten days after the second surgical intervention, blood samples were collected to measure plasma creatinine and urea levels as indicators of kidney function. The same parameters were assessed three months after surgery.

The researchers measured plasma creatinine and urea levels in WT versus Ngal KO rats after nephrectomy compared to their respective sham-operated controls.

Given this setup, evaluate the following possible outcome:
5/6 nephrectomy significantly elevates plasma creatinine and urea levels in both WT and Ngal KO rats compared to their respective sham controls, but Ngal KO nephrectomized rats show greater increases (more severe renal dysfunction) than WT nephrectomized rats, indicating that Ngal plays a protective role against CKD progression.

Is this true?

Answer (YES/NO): NO